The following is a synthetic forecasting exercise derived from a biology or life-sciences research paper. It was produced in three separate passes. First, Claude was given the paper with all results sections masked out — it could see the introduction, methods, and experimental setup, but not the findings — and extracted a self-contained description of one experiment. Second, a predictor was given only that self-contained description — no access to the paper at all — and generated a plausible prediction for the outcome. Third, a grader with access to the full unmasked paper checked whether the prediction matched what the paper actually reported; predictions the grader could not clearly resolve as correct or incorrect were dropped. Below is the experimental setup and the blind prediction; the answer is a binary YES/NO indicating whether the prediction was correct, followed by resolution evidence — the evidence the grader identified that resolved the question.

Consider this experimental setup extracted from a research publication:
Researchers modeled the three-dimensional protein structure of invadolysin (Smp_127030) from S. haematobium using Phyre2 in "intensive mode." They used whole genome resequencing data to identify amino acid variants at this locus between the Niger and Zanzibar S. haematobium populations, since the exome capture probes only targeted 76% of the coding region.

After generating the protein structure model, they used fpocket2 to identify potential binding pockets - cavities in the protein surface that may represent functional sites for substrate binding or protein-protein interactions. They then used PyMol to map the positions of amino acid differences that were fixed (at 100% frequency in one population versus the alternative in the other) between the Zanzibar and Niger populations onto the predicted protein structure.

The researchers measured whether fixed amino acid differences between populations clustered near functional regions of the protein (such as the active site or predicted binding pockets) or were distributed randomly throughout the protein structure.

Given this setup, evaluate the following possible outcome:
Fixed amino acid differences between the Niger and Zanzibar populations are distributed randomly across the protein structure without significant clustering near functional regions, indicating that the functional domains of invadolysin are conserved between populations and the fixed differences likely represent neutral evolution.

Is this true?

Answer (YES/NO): NO